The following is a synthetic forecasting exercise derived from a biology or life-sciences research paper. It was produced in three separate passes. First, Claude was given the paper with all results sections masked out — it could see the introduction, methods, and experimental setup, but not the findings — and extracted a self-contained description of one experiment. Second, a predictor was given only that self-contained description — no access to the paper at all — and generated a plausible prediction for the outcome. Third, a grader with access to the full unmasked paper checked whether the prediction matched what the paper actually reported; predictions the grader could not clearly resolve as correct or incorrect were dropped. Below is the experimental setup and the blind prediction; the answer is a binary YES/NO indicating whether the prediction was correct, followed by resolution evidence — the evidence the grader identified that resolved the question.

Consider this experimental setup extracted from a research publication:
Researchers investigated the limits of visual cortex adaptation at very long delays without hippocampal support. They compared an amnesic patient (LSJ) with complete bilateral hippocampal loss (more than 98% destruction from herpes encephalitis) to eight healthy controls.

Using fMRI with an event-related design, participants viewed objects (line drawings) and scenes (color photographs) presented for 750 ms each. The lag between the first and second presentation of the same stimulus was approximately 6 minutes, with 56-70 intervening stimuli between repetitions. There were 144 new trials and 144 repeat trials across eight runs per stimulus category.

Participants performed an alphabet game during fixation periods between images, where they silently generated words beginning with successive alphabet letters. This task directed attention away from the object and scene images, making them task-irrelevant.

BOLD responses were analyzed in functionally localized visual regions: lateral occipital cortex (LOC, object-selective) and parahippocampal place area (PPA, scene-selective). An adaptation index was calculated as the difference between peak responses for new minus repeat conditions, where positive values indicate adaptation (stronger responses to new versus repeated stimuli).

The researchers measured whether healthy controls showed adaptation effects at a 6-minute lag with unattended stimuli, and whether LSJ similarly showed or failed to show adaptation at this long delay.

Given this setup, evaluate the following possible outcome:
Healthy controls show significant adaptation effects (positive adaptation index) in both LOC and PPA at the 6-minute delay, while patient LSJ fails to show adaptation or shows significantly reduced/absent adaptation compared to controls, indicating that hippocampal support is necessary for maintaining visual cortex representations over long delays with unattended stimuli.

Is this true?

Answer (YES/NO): NO